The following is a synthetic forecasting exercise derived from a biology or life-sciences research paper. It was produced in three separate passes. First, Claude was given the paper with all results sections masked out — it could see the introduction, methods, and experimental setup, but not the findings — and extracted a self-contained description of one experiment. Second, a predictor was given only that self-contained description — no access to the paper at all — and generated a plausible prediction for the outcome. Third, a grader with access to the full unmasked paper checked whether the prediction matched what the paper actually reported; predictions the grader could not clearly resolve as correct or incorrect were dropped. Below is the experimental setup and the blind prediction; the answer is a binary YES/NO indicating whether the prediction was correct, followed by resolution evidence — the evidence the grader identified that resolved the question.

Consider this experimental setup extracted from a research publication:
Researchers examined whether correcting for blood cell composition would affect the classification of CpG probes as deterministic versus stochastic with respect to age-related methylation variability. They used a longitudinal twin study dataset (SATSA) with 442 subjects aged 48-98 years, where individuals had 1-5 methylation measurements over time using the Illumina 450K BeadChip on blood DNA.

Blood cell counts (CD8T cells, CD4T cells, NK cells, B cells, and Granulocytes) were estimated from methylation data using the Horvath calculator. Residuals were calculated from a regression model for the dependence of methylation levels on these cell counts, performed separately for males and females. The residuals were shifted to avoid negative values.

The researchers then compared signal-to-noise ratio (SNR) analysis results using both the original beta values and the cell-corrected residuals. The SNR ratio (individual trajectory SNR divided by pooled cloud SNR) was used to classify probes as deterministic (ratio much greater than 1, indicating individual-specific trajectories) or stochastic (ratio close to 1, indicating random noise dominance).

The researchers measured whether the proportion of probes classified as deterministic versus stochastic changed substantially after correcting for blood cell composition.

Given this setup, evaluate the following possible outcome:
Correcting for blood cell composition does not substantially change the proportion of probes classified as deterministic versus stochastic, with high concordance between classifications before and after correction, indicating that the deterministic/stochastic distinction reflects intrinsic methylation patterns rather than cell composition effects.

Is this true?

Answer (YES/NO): YES